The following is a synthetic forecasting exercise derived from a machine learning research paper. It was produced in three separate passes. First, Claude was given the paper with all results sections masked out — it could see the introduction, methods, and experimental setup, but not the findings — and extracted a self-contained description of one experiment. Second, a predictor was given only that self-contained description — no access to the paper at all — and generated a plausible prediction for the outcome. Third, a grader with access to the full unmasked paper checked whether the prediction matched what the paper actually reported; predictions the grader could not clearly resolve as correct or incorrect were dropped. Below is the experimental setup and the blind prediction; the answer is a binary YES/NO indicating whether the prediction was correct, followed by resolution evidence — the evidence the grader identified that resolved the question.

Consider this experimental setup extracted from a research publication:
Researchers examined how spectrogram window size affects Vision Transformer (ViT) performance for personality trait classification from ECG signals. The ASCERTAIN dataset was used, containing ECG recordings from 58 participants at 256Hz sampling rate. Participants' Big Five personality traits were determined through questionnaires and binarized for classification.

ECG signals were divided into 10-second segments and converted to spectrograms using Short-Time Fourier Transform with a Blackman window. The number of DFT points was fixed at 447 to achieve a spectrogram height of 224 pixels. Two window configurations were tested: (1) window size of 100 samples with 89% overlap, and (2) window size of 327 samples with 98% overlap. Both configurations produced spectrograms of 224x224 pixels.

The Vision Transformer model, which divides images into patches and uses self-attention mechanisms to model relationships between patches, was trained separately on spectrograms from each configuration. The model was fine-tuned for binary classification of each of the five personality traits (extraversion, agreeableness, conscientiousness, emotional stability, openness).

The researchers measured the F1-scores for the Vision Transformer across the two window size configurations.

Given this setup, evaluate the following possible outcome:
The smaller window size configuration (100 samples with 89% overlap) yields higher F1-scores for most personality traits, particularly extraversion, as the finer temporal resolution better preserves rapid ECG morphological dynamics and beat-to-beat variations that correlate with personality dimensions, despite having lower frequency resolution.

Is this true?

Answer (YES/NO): NO